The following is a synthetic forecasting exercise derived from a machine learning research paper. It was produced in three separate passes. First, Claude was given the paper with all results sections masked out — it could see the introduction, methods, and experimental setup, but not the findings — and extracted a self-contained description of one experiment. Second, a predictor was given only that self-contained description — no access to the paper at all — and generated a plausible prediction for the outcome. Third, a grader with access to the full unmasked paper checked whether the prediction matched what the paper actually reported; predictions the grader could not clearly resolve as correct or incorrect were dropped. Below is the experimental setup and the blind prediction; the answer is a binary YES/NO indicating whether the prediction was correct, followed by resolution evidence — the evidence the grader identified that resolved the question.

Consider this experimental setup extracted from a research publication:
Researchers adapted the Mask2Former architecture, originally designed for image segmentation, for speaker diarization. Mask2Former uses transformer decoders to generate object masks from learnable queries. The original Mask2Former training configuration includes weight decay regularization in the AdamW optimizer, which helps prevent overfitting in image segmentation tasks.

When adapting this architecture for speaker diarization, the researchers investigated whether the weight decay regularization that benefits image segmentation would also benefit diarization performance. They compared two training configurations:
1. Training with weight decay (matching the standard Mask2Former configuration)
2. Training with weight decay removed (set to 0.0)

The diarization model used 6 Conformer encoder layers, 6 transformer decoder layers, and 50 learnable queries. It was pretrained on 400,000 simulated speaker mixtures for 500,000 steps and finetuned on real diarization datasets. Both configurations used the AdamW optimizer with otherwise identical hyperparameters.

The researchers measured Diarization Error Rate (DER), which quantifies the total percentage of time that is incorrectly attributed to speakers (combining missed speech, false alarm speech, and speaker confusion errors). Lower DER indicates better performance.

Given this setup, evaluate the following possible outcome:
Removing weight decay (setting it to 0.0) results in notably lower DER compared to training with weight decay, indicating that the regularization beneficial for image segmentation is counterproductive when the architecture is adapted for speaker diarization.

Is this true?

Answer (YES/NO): NO